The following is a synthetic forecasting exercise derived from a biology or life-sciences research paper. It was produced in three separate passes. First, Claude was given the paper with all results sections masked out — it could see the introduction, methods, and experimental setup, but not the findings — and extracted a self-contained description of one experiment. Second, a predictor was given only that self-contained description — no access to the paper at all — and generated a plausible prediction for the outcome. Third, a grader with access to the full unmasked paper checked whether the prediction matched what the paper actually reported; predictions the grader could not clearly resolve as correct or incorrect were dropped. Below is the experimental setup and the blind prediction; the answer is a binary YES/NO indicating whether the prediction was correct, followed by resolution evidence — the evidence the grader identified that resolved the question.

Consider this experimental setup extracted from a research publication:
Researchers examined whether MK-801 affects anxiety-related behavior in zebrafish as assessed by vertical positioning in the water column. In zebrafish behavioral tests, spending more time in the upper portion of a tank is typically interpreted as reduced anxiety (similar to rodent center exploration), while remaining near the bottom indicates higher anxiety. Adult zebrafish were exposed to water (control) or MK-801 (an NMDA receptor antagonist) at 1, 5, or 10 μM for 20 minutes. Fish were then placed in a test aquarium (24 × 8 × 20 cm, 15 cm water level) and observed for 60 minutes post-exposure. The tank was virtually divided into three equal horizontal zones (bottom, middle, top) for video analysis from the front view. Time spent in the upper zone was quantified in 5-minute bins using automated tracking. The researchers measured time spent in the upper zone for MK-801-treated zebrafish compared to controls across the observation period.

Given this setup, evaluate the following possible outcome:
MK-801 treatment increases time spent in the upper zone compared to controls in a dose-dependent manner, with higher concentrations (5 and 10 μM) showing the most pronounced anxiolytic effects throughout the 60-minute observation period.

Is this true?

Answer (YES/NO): NO